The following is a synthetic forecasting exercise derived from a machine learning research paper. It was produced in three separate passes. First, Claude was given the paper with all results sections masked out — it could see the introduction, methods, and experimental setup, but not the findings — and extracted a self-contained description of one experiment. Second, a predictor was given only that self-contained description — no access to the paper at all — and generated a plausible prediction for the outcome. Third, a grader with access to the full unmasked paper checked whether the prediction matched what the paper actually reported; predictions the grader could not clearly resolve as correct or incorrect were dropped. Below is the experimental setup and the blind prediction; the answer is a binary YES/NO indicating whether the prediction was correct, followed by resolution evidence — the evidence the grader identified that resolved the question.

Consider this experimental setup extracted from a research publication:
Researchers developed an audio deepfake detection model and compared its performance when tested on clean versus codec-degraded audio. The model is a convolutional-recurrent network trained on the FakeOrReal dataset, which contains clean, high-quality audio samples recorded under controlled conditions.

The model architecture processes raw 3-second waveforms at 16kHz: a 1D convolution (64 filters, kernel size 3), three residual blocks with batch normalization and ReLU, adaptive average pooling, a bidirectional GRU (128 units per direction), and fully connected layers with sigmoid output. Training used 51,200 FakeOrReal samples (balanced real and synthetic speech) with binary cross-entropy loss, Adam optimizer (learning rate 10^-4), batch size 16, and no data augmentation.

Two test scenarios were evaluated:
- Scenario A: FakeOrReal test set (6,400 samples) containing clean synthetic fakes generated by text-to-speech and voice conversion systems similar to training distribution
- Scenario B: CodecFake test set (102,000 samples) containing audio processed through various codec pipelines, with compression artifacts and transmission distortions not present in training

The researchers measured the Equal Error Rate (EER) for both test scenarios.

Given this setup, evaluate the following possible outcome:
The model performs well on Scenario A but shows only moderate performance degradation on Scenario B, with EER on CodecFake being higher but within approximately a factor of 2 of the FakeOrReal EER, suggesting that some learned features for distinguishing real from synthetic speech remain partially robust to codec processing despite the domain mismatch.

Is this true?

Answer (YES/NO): NO